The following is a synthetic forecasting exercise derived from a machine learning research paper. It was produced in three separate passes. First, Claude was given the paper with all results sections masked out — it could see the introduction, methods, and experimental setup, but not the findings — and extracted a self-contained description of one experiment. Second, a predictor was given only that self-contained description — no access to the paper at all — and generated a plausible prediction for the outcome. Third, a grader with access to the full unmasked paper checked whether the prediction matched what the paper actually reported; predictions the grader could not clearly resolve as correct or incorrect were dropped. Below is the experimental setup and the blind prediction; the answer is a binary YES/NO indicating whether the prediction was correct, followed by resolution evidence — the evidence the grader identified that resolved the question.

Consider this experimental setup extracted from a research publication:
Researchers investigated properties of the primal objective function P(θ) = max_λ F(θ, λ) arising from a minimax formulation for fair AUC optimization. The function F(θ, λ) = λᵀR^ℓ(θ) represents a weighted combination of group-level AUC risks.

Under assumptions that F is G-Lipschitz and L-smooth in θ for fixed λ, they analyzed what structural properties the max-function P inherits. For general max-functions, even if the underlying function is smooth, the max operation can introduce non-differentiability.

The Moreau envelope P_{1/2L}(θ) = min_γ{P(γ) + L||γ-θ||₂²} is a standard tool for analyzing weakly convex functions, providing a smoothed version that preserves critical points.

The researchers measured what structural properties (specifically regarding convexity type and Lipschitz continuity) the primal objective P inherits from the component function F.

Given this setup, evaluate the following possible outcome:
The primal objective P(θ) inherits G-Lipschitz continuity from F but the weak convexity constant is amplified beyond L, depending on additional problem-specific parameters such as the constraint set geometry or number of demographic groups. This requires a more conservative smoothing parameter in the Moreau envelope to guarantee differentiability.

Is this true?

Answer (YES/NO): NO